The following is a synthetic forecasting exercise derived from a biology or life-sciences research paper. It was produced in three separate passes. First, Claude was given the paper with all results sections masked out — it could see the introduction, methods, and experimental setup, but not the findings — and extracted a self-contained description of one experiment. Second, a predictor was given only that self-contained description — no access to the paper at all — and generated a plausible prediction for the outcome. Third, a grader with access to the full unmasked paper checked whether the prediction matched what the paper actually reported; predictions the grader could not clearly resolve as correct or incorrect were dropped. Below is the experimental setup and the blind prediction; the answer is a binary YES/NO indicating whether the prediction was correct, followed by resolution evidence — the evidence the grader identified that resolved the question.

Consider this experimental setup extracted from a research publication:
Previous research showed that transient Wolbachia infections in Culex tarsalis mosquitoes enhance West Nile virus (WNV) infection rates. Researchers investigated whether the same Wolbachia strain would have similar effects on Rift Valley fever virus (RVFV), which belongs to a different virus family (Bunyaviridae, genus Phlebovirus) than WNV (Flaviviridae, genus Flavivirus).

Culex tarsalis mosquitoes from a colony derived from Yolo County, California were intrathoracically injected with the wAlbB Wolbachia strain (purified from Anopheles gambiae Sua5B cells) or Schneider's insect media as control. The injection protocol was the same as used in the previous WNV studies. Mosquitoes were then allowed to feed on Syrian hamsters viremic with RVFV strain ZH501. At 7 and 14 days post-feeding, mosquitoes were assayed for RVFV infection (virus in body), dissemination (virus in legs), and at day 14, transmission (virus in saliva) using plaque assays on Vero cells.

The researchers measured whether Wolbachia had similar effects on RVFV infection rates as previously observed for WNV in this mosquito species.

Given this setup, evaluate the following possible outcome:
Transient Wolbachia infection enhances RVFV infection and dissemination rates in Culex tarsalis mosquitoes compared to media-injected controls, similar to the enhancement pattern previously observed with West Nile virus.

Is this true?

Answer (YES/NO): NO